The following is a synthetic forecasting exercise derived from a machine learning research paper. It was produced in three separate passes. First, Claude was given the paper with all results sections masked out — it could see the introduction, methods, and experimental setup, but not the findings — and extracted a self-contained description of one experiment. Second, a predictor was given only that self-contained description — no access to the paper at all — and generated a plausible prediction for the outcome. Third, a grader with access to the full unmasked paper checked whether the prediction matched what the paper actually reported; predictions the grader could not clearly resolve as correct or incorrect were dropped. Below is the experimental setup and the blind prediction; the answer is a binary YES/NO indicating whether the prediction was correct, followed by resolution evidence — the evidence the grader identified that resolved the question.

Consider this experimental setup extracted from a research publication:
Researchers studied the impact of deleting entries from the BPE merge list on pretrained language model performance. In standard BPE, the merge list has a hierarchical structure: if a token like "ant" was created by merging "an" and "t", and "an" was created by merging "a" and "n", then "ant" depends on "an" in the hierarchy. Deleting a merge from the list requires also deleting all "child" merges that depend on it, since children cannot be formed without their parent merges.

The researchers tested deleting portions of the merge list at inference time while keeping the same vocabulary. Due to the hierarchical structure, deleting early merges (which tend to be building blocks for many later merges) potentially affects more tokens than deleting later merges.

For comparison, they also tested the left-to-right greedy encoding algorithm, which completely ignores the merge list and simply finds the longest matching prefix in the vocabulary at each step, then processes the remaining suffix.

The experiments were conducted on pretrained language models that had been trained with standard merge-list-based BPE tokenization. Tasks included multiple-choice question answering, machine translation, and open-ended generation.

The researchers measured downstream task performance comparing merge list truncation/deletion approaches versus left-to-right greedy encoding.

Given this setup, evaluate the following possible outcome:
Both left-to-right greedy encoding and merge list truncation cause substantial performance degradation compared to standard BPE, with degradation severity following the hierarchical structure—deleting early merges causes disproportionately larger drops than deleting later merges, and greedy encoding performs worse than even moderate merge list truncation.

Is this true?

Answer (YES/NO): NO